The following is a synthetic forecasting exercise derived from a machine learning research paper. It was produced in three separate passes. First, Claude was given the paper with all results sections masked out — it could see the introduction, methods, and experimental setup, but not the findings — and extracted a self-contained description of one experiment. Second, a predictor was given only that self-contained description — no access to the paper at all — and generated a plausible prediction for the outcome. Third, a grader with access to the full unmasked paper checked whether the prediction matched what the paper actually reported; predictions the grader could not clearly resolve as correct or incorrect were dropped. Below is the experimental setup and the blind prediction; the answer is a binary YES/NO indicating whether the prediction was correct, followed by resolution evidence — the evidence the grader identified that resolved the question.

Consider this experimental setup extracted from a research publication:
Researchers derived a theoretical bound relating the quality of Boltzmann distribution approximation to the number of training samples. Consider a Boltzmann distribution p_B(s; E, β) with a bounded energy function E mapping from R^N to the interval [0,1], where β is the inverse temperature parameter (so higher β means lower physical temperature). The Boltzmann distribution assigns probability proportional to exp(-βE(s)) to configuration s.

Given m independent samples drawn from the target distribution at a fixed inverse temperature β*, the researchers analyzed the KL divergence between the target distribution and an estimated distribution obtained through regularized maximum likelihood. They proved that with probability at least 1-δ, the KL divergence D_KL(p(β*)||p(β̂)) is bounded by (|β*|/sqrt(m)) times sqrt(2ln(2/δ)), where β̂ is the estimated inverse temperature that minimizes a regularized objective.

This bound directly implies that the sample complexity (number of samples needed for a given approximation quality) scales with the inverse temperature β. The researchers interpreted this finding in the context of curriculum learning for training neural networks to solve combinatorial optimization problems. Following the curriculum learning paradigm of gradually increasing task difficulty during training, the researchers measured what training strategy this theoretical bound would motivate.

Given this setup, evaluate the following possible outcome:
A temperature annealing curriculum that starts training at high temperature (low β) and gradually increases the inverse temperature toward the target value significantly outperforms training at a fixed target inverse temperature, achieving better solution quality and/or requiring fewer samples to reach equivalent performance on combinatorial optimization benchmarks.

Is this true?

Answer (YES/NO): YES